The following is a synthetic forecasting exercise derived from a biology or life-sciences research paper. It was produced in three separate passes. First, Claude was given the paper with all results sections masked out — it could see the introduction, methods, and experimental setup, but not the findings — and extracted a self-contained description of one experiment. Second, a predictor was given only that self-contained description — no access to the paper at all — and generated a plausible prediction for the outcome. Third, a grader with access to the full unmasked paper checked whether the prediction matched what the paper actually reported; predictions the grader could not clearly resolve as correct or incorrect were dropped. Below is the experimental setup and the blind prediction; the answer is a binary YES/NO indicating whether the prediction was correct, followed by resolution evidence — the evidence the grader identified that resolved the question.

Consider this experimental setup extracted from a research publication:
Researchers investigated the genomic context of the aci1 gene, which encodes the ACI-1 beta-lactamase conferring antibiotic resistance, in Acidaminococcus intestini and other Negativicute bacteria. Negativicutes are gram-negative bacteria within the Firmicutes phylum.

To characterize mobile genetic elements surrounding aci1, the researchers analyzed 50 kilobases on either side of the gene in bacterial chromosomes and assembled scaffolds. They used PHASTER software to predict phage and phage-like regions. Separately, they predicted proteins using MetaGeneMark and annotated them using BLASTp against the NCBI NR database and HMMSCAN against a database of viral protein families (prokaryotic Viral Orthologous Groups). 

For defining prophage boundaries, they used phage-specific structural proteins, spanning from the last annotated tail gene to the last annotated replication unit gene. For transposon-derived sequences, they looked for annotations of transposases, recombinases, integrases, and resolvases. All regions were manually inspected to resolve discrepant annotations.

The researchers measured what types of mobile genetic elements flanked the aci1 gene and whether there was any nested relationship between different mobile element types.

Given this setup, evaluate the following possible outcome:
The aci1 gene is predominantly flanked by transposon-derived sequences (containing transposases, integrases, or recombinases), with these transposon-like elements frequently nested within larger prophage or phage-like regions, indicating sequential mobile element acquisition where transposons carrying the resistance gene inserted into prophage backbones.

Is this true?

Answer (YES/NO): YES